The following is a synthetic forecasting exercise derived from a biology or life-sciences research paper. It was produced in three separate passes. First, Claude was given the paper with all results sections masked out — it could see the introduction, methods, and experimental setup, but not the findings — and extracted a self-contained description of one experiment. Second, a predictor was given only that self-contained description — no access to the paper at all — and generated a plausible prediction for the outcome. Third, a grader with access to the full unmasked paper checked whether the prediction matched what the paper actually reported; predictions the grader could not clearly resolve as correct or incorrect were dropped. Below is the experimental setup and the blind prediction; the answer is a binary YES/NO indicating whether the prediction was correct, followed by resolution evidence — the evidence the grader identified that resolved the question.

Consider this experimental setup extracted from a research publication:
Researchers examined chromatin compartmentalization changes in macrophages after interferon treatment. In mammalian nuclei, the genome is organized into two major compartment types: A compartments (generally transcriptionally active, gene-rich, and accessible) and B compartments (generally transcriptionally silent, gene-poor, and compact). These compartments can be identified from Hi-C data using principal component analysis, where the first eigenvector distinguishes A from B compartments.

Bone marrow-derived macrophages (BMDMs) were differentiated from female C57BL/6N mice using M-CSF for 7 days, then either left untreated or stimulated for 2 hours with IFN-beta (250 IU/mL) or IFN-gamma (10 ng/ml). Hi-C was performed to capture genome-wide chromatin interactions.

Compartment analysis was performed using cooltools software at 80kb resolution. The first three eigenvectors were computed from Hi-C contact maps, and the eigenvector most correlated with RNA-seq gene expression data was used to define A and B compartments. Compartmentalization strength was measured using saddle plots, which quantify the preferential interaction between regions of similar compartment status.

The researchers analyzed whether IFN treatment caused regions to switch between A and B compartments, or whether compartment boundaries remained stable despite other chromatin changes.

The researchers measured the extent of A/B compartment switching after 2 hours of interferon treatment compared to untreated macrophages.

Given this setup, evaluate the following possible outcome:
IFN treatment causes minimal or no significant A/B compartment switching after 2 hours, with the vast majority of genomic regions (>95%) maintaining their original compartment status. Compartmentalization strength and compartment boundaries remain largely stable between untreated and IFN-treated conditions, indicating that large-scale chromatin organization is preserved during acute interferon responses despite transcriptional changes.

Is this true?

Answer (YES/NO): YES